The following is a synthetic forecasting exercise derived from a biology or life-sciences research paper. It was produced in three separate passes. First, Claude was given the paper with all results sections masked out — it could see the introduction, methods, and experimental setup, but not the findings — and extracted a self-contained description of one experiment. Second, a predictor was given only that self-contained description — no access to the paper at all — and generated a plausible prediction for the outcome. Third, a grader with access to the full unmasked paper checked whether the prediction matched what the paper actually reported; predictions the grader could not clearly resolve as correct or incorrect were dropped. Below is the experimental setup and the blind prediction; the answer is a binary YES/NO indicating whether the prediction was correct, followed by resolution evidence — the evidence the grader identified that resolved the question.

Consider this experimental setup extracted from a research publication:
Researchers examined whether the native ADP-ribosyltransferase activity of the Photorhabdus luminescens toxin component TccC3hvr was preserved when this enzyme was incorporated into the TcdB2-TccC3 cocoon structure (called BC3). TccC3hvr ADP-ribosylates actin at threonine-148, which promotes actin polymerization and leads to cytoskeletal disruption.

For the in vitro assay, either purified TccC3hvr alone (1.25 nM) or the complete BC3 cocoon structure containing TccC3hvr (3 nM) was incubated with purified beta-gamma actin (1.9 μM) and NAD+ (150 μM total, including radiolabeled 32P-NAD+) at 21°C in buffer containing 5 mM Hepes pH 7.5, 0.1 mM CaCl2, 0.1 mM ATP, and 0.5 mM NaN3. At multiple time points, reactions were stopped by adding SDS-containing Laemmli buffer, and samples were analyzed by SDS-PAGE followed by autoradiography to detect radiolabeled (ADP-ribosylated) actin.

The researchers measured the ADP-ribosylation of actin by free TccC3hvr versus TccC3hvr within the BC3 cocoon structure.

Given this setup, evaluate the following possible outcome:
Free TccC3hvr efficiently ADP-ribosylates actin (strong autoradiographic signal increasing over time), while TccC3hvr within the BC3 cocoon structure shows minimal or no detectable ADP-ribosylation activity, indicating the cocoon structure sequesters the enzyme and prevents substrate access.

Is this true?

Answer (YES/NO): NO